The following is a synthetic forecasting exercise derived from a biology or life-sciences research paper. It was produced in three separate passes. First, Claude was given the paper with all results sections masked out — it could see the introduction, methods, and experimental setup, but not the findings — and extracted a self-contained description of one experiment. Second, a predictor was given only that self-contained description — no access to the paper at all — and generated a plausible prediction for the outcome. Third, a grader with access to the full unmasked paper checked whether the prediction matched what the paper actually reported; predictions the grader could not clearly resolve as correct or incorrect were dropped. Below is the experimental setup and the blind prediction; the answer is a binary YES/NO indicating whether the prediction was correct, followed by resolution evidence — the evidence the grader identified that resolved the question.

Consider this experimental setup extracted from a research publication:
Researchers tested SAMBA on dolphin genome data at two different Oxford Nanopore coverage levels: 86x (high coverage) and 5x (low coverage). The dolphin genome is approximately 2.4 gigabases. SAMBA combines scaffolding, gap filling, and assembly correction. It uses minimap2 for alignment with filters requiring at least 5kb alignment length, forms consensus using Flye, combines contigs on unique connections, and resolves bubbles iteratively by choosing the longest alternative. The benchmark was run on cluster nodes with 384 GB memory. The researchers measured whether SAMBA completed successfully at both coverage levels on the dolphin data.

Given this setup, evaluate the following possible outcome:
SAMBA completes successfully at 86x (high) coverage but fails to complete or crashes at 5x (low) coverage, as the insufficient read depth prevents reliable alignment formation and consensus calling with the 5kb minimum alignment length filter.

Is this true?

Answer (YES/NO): NO